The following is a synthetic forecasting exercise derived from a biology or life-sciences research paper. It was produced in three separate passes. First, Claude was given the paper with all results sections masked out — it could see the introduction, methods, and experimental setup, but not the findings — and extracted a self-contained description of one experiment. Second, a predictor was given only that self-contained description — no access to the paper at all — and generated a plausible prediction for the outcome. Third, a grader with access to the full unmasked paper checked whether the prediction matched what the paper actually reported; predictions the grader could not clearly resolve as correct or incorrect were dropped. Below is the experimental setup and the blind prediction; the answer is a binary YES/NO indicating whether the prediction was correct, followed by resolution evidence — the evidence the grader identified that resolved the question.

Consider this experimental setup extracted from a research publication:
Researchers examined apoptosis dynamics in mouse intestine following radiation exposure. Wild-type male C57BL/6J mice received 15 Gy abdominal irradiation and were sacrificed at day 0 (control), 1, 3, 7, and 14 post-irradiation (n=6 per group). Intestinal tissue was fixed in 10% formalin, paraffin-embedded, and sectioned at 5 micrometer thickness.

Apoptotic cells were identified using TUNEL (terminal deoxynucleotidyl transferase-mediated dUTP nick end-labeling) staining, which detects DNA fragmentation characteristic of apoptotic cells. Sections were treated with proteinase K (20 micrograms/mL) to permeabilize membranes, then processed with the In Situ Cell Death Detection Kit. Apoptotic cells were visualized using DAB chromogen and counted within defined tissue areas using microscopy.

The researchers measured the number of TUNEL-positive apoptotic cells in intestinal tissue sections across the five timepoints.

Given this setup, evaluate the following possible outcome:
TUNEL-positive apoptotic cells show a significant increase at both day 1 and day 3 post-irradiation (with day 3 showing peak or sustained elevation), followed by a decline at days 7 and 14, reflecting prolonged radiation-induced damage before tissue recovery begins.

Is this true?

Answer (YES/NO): NO